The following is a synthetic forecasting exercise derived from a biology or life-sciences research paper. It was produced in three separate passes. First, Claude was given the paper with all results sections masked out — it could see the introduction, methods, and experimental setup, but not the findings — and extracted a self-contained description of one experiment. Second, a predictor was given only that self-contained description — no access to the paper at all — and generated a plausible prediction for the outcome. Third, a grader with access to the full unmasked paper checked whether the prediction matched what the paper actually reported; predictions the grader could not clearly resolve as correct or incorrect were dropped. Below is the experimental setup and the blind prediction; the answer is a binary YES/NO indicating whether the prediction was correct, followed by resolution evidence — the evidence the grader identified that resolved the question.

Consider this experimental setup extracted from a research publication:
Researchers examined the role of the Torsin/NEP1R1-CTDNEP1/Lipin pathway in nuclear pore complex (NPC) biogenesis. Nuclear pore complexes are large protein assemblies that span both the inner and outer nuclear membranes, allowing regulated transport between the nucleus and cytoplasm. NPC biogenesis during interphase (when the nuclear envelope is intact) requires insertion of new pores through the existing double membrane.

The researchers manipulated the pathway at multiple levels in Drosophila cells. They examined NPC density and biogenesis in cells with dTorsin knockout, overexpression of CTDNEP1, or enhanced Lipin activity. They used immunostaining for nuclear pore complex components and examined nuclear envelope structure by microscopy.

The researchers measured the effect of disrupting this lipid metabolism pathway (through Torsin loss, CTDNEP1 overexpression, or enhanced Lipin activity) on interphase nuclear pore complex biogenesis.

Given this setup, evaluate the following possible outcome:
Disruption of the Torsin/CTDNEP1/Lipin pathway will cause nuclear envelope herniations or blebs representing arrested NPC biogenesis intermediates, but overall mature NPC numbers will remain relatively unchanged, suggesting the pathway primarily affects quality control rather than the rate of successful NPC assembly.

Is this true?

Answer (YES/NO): NO